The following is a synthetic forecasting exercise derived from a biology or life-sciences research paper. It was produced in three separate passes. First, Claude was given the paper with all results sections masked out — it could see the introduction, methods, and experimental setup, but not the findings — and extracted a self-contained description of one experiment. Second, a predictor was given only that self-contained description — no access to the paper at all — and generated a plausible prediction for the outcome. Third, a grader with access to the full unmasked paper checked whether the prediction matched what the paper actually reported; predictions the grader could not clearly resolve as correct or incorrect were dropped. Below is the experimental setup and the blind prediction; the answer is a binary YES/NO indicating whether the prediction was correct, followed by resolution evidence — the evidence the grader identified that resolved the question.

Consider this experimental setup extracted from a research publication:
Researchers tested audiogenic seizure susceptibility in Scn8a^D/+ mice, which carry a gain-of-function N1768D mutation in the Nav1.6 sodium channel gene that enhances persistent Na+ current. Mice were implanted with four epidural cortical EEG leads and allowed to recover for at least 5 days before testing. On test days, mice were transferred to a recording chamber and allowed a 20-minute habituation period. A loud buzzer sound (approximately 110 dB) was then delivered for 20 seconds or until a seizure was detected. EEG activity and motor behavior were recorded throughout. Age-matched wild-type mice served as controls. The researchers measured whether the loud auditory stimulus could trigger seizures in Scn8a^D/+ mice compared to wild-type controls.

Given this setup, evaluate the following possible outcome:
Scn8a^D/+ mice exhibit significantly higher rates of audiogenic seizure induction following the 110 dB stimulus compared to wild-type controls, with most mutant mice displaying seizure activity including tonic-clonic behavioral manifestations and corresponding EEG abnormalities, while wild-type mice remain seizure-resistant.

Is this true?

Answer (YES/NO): NO